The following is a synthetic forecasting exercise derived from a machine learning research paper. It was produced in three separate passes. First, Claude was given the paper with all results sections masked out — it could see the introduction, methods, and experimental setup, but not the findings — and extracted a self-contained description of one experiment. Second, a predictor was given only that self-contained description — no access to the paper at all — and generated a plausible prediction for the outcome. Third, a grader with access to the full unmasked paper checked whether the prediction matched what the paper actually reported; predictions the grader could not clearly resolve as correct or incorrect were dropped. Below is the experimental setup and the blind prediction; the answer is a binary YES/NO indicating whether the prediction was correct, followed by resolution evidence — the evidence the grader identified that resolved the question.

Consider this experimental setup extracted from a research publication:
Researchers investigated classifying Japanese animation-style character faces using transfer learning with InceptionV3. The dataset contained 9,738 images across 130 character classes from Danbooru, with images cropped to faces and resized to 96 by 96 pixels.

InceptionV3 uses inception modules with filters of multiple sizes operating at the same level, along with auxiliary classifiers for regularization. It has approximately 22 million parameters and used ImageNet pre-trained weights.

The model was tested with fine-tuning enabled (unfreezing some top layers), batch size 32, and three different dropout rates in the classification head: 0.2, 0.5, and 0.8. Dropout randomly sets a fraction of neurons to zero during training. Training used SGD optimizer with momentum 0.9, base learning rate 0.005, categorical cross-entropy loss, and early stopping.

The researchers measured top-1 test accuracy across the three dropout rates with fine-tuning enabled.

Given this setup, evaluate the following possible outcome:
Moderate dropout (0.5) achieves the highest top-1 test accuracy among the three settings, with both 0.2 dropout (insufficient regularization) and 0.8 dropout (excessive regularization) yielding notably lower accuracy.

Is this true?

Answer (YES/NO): NO